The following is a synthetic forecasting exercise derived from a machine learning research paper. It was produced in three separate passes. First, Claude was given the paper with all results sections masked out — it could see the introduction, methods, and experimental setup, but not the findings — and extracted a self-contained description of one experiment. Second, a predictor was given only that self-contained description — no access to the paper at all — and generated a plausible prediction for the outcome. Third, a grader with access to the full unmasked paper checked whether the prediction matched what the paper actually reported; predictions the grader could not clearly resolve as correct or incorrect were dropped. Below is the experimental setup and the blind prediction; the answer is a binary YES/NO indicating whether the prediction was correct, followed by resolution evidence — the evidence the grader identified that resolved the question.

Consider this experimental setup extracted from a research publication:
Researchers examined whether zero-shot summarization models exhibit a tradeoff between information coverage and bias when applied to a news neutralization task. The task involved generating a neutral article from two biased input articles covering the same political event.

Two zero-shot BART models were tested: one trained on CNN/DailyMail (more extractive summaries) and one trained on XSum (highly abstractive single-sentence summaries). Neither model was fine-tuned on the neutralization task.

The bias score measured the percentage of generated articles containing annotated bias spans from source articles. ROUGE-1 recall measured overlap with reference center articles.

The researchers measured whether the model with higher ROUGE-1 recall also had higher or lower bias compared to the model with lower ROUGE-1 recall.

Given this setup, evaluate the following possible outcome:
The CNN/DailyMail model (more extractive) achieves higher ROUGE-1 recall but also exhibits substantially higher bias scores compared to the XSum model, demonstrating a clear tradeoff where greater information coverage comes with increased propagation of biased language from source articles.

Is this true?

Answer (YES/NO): YES